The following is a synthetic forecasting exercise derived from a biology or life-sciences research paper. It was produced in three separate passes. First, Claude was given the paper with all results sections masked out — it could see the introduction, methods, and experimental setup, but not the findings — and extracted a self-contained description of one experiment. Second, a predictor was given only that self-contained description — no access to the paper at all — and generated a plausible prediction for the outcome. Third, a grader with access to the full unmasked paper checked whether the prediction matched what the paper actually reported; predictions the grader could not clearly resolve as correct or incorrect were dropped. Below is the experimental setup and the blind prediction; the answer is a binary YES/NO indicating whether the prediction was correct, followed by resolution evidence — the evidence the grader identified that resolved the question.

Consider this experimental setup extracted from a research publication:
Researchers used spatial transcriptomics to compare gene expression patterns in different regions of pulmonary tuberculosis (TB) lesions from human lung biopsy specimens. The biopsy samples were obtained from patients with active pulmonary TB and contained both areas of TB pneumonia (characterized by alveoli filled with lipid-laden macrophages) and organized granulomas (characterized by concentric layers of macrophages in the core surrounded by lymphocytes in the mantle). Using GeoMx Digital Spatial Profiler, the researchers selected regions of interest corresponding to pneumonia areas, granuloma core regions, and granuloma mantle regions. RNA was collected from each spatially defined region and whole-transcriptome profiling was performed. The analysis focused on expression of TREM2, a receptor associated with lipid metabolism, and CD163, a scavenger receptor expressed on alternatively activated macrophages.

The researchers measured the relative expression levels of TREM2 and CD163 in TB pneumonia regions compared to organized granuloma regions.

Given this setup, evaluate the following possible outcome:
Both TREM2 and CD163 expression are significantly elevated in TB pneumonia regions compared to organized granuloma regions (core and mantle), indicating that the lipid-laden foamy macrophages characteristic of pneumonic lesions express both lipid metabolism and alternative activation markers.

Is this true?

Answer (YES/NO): YES